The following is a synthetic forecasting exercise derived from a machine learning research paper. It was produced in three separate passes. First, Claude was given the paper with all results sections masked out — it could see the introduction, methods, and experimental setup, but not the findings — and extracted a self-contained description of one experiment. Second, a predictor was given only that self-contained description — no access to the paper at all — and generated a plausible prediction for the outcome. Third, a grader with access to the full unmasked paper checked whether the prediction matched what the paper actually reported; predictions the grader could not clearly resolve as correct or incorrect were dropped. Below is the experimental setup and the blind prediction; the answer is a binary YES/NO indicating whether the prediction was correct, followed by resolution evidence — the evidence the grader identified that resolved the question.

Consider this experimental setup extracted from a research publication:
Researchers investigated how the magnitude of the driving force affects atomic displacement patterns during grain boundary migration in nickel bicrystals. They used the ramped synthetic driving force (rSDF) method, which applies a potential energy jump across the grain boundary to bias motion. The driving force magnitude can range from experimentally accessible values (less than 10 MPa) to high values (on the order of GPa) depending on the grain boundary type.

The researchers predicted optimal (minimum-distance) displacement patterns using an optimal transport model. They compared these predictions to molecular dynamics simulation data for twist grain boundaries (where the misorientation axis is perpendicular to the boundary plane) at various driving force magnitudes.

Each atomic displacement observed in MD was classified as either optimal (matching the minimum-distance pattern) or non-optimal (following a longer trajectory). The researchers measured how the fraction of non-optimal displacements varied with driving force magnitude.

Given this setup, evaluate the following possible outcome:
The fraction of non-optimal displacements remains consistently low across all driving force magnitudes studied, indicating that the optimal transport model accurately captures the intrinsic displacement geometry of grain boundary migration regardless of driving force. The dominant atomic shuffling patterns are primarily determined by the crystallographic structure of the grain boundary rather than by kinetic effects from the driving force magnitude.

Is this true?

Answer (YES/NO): NO